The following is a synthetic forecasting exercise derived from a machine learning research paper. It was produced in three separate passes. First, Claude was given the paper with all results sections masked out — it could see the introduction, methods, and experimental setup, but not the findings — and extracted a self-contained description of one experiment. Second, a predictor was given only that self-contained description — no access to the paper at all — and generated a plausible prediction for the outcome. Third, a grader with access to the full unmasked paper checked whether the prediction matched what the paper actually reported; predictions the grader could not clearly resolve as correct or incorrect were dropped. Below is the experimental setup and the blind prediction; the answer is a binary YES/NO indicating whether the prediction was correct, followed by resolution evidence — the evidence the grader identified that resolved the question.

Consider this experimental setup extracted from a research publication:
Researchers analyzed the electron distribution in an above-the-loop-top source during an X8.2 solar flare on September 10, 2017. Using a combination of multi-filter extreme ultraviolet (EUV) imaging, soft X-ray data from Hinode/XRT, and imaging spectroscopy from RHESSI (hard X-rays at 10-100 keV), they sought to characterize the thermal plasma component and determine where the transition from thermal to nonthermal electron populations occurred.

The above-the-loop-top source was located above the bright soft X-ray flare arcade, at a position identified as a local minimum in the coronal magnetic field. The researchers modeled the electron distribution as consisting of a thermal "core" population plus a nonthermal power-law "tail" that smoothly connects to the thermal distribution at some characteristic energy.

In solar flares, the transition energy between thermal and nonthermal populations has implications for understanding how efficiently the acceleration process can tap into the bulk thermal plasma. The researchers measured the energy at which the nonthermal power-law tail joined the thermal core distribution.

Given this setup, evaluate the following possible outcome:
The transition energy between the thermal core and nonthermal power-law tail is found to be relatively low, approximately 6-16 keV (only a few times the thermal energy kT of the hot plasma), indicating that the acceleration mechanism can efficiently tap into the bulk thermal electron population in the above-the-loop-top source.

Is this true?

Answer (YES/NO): YES